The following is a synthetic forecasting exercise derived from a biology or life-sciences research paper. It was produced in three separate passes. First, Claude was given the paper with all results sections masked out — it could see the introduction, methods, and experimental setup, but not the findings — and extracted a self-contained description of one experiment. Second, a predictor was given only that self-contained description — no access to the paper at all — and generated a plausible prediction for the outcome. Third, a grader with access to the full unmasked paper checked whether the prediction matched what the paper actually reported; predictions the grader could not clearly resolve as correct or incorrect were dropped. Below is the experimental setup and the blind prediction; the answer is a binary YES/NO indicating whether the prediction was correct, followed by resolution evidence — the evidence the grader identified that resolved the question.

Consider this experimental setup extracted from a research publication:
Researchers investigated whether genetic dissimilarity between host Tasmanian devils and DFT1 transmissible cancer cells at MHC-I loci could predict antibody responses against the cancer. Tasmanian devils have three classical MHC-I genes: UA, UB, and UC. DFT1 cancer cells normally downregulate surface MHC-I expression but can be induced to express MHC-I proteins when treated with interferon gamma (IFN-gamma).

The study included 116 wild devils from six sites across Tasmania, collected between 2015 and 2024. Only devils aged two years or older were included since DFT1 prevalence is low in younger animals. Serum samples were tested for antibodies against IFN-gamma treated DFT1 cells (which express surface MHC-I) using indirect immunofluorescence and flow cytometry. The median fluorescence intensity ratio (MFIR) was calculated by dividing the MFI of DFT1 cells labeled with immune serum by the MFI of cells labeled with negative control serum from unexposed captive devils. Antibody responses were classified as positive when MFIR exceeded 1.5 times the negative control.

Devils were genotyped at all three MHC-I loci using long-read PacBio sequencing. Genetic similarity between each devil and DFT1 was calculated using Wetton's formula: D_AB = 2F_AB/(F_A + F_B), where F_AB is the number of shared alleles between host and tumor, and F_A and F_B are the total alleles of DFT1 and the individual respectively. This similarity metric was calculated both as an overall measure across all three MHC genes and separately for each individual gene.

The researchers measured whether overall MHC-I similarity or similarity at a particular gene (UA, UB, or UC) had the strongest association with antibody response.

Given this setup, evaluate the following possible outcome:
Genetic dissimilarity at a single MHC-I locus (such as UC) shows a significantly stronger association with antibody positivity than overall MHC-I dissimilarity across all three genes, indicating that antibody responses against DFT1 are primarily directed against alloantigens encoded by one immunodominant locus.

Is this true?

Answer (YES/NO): NO